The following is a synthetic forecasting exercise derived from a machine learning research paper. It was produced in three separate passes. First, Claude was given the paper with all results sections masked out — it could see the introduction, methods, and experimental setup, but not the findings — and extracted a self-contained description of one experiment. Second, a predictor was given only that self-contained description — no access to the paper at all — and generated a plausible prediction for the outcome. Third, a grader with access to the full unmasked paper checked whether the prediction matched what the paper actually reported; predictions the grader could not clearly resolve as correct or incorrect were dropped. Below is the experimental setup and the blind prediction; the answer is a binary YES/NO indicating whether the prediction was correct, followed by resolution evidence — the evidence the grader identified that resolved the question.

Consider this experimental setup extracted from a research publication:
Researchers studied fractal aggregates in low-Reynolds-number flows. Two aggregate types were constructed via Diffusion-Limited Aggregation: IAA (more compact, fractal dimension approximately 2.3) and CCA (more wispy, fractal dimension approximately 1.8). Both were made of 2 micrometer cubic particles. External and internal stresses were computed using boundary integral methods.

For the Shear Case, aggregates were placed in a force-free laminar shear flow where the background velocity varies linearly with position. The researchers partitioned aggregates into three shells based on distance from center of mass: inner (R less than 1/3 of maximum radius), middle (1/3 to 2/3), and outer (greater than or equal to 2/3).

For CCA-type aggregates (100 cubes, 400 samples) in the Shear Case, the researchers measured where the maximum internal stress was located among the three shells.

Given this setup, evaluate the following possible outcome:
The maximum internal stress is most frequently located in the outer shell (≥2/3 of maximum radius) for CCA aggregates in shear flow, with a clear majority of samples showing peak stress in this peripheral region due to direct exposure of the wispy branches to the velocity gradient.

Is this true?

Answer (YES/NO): NO